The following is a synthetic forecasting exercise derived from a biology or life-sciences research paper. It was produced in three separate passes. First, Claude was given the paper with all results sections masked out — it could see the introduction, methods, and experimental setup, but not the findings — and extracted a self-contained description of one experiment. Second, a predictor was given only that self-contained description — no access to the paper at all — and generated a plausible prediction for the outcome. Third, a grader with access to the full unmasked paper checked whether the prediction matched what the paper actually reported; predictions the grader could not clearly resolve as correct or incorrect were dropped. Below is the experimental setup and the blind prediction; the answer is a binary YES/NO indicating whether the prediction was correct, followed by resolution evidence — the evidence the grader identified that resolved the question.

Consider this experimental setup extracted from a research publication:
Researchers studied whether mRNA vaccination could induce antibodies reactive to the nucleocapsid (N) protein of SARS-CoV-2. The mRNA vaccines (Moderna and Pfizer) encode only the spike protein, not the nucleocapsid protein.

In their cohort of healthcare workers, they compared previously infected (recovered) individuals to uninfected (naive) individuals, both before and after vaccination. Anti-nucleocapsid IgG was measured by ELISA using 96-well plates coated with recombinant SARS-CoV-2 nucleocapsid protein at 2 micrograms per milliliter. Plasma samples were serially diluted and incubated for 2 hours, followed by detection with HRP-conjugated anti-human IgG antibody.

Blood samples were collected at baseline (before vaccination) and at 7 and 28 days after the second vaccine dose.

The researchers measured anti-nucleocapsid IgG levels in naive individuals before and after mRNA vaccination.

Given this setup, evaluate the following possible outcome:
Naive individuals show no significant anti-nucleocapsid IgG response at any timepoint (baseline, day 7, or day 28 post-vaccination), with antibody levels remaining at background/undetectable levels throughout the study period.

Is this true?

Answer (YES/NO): YES